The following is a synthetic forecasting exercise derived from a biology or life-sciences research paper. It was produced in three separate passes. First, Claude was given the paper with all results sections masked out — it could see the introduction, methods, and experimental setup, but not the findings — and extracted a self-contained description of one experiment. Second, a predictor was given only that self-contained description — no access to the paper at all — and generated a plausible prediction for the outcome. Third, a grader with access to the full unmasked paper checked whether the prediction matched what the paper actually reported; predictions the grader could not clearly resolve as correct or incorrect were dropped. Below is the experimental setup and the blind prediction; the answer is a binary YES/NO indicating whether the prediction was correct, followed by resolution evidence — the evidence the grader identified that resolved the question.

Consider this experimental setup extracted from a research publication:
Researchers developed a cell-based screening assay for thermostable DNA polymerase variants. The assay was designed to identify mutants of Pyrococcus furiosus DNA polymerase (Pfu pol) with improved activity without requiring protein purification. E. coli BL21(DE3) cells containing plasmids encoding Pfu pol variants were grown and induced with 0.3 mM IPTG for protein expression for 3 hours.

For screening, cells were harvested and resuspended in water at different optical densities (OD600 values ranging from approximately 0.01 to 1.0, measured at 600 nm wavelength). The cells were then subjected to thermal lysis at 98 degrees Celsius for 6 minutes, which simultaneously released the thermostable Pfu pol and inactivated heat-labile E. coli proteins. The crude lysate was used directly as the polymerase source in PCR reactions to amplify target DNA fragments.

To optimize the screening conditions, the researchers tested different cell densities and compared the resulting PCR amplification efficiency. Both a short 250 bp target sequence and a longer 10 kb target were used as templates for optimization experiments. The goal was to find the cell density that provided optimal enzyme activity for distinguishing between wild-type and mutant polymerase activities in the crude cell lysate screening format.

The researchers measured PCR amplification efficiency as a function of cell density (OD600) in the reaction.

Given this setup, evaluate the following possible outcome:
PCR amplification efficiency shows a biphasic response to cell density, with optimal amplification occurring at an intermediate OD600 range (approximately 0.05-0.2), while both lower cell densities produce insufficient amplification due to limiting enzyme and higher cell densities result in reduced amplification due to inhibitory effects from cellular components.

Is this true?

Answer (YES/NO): NO